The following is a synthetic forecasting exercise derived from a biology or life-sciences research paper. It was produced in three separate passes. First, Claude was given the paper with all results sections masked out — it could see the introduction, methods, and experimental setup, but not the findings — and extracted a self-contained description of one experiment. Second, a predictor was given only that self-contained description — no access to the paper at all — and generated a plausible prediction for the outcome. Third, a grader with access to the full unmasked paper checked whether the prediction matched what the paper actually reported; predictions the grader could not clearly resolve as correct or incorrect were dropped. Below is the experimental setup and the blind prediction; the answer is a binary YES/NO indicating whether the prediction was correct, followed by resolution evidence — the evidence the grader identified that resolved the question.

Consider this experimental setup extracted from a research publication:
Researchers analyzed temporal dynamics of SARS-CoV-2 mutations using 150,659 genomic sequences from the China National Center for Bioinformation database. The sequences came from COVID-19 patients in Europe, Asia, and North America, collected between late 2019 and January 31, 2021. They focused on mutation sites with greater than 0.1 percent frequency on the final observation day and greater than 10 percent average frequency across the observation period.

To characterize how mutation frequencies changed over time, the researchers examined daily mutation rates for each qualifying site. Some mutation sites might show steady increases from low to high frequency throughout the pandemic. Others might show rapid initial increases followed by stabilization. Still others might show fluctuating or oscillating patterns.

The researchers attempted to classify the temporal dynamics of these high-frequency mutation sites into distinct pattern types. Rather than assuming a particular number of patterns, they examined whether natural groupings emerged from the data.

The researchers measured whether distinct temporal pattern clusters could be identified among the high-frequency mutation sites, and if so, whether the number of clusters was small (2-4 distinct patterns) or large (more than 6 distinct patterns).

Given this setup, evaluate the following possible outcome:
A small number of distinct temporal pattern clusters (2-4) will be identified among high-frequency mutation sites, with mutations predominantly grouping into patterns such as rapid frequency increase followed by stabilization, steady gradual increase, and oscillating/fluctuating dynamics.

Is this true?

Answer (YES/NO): YES